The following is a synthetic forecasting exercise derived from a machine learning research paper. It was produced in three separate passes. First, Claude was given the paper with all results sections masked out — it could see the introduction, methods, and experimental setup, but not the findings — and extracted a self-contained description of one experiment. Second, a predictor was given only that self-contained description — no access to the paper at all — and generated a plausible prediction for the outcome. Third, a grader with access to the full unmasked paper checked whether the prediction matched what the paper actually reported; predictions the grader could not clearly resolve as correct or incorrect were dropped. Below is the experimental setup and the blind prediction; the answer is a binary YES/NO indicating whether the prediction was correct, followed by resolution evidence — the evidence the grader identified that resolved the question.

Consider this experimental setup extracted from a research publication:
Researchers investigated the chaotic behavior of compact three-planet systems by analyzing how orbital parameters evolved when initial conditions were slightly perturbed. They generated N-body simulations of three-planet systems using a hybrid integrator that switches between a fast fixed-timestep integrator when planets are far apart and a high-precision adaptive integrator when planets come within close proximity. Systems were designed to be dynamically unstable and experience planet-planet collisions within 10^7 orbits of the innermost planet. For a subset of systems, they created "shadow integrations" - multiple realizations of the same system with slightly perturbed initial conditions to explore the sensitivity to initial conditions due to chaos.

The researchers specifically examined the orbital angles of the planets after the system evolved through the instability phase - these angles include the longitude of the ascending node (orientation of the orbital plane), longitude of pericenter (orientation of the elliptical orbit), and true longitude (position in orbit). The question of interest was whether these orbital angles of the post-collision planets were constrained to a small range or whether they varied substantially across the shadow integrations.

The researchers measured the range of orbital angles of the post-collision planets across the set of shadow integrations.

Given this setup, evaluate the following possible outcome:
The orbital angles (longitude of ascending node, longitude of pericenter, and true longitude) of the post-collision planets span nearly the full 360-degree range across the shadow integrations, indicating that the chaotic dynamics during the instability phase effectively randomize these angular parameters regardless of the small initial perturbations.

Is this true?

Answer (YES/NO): YES